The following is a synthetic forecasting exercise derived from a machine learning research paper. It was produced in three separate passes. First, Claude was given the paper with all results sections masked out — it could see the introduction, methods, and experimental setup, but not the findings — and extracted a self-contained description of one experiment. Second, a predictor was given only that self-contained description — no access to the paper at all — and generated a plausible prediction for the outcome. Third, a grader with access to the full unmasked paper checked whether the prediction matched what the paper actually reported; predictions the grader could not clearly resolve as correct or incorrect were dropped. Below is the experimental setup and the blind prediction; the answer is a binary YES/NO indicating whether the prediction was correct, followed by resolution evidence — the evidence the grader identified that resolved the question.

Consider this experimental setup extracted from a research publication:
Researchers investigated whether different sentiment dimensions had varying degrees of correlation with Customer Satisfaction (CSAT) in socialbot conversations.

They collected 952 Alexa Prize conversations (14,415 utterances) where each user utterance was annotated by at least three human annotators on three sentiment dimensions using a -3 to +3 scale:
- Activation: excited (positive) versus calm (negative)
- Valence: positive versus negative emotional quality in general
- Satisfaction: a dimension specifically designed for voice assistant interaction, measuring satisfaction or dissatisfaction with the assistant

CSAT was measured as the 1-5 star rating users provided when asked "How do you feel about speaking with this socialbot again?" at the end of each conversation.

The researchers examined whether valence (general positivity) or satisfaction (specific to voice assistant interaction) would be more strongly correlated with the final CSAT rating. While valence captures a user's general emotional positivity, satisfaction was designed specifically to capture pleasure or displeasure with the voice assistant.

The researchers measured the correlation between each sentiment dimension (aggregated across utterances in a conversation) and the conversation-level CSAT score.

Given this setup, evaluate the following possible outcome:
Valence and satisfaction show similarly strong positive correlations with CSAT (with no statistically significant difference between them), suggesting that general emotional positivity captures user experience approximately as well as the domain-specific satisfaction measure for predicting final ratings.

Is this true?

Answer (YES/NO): NO